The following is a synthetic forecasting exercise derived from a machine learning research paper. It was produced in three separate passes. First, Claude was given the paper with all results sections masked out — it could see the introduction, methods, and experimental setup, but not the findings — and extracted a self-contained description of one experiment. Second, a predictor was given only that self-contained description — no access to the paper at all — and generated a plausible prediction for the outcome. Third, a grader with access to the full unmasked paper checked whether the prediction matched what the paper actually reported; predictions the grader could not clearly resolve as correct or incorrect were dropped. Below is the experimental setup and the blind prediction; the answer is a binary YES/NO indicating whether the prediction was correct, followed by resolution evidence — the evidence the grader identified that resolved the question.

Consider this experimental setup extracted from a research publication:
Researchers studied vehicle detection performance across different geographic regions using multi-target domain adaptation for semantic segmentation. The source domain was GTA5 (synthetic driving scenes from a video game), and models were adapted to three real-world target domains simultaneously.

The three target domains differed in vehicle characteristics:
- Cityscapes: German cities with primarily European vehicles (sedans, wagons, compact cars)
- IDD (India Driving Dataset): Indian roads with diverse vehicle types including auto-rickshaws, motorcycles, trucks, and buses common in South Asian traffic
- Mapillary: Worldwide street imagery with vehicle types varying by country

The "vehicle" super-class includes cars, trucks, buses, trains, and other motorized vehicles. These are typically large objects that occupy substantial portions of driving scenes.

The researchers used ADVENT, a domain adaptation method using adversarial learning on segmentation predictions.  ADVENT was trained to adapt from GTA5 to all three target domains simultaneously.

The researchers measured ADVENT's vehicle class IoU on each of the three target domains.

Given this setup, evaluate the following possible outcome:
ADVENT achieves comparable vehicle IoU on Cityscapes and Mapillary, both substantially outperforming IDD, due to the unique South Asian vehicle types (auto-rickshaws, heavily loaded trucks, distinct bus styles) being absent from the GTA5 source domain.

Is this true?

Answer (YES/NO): NO